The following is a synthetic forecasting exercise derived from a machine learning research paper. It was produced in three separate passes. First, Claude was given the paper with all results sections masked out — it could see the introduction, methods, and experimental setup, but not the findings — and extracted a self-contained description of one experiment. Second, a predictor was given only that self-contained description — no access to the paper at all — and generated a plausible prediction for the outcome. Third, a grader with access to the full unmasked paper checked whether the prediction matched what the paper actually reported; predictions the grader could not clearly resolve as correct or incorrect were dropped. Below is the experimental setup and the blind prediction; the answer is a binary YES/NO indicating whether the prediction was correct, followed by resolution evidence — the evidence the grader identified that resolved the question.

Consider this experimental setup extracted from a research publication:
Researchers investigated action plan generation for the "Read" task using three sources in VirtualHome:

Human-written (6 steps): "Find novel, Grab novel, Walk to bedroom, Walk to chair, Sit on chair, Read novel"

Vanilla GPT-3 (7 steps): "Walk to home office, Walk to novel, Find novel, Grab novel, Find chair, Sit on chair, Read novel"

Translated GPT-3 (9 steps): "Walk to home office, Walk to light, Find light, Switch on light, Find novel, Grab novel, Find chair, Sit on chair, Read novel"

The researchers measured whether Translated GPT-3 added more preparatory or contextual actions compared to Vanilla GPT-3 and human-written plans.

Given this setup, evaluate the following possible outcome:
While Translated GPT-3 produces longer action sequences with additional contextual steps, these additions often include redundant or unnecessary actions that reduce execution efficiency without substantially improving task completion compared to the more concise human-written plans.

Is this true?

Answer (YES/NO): NO